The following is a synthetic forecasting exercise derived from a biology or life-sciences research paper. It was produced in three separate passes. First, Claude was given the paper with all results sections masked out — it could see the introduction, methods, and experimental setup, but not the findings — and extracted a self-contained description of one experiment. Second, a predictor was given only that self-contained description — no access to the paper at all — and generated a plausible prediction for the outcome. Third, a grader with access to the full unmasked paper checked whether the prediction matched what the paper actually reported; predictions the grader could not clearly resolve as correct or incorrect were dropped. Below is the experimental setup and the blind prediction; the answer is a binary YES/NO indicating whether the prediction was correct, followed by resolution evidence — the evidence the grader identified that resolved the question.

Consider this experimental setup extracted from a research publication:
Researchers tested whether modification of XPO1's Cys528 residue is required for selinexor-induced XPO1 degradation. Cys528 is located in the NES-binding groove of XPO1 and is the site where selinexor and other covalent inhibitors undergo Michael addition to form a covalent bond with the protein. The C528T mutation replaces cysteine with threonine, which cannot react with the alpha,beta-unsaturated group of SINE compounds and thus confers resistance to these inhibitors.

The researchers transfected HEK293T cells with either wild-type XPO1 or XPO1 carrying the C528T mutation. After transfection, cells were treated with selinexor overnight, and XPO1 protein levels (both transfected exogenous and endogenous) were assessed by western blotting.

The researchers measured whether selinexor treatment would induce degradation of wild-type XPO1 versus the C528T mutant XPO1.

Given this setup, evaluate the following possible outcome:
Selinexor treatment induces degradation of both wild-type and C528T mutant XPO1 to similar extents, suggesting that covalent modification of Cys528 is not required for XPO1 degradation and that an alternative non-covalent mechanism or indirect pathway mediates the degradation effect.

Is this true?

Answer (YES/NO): NO